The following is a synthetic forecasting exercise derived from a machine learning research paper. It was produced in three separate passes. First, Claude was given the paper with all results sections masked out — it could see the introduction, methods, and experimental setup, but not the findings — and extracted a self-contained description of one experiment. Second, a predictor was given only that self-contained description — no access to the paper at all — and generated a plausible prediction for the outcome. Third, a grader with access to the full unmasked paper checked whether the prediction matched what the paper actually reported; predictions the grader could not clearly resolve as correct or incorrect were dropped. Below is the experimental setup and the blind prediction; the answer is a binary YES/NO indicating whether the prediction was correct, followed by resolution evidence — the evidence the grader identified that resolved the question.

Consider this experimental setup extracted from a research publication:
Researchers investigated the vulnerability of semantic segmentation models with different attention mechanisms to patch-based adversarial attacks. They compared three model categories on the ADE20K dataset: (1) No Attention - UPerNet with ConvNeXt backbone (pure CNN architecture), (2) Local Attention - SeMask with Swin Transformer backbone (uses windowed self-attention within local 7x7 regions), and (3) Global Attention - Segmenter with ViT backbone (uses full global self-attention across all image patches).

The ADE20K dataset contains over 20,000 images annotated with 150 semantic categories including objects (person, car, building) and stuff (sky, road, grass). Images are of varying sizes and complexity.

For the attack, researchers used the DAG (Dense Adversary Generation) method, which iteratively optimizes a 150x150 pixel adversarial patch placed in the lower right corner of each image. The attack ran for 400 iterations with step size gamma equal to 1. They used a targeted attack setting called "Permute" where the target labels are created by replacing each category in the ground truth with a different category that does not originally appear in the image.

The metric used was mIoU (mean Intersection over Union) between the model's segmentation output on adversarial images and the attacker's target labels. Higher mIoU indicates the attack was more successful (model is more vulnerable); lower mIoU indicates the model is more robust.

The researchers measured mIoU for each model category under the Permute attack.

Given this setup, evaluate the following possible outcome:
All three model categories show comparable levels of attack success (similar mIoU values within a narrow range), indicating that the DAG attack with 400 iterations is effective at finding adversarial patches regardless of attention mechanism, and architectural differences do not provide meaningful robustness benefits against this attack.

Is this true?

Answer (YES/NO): NO